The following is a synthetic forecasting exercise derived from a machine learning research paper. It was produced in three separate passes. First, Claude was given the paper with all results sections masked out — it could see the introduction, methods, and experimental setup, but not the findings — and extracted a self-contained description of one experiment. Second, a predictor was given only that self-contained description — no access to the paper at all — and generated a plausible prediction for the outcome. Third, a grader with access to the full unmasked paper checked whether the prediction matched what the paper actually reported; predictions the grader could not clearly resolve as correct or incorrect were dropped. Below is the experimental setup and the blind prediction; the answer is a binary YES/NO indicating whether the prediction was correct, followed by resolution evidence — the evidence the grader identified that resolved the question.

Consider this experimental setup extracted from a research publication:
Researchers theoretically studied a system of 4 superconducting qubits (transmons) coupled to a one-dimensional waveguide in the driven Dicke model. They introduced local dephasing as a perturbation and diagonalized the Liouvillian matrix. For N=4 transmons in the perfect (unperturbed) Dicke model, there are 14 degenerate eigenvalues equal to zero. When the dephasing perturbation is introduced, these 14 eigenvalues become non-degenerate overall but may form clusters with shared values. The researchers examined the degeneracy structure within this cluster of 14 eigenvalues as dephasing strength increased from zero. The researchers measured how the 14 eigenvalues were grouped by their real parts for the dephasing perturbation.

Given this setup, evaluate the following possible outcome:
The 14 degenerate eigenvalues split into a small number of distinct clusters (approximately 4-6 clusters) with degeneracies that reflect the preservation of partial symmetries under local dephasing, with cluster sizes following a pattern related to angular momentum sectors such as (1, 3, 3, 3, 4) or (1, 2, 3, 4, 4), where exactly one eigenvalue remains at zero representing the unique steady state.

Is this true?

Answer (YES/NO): NO